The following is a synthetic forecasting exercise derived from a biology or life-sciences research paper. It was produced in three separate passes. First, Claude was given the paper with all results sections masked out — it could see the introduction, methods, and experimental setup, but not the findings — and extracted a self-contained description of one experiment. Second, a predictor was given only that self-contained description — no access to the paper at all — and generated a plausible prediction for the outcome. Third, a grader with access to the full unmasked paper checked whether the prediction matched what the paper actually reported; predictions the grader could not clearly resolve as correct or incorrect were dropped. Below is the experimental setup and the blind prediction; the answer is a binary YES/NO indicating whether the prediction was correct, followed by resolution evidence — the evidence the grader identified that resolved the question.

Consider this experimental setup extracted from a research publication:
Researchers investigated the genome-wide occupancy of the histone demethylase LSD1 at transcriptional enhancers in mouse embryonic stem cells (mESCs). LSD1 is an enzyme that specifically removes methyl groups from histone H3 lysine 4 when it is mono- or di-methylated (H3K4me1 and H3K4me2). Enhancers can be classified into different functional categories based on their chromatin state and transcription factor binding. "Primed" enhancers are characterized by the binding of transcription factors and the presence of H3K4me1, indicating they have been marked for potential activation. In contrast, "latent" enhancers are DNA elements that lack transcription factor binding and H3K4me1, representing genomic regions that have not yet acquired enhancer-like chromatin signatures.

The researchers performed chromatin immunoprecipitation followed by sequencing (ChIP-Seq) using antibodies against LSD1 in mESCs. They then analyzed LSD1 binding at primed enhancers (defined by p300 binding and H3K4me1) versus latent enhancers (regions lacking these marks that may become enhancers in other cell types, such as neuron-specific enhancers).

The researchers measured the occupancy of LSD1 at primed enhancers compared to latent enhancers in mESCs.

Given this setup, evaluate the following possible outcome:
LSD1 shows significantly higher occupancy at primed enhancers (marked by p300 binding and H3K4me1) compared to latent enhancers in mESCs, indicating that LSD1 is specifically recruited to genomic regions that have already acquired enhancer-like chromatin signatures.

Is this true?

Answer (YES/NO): YES